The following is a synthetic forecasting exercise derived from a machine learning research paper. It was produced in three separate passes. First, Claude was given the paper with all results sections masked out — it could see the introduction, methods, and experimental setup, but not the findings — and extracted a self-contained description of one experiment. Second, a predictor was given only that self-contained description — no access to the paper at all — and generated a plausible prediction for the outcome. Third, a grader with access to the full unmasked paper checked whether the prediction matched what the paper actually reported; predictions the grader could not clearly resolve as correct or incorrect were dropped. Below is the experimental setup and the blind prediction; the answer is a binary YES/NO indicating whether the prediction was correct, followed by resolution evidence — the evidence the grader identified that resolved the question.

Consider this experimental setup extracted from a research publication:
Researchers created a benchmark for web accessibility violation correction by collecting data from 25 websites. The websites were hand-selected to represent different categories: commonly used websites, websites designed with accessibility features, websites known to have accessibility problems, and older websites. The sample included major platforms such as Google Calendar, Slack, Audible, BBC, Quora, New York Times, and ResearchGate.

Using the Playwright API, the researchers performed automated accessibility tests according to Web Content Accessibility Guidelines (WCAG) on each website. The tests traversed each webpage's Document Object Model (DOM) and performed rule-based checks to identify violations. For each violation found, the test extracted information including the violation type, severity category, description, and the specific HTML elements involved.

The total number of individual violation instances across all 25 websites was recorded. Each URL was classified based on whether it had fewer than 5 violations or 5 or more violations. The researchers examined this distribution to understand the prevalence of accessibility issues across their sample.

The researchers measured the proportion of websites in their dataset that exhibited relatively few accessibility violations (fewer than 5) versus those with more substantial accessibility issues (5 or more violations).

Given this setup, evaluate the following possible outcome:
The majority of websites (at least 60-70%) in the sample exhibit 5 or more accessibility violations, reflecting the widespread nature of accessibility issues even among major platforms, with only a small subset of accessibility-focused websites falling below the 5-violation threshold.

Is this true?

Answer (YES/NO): YES